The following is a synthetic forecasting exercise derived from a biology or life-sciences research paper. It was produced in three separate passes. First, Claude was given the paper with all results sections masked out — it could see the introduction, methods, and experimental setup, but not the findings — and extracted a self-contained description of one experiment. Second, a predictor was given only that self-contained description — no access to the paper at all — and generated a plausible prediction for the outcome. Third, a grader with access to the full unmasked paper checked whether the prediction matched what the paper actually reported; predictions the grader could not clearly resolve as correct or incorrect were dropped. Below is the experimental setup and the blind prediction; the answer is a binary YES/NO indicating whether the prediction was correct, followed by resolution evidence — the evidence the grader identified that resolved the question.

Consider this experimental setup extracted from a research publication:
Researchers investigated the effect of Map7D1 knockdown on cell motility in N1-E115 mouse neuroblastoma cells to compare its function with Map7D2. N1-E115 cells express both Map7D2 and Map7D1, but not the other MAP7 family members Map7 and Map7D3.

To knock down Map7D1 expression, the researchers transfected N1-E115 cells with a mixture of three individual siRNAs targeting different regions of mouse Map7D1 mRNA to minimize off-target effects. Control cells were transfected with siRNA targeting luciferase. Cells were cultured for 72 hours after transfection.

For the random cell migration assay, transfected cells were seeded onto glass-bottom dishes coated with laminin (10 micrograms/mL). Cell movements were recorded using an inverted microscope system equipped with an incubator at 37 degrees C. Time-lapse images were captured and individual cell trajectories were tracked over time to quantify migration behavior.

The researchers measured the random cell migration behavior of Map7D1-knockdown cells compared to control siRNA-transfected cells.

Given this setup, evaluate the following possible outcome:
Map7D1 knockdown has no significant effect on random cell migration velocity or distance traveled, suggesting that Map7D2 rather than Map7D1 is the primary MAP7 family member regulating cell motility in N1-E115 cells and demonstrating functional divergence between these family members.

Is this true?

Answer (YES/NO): NO